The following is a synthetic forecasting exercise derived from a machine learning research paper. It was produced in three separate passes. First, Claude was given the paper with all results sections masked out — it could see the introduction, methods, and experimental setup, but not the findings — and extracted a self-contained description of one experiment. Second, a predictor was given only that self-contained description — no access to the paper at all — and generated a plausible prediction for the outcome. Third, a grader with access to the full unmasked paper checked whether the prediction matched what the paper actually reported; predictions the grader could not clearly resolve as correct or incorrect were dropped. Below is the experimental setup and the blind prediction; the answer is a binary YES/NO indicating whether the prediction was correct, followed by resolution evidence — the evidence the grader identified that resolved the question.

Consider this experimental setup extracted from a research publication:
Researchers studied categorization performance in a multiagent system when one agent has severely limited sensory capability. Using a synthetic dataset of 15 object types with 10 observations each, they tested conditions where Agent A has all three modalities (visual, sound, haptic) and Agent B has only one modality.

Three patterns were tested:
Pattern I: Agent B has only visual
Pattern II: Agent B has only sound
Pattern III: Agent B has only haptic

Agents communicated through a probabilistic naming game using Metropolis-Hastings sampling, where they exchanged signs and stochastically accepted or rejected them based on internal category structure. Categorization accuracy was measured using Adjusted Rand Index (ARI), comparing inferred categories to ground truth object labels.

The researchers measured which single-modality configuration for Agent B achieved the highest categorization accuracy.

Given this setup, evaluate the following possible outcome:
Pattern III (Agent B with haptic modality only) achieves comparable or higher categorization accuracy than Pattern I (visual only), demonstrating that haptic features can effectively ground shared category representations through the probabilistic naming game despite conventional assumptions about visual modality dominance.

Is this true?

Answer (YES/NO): YES